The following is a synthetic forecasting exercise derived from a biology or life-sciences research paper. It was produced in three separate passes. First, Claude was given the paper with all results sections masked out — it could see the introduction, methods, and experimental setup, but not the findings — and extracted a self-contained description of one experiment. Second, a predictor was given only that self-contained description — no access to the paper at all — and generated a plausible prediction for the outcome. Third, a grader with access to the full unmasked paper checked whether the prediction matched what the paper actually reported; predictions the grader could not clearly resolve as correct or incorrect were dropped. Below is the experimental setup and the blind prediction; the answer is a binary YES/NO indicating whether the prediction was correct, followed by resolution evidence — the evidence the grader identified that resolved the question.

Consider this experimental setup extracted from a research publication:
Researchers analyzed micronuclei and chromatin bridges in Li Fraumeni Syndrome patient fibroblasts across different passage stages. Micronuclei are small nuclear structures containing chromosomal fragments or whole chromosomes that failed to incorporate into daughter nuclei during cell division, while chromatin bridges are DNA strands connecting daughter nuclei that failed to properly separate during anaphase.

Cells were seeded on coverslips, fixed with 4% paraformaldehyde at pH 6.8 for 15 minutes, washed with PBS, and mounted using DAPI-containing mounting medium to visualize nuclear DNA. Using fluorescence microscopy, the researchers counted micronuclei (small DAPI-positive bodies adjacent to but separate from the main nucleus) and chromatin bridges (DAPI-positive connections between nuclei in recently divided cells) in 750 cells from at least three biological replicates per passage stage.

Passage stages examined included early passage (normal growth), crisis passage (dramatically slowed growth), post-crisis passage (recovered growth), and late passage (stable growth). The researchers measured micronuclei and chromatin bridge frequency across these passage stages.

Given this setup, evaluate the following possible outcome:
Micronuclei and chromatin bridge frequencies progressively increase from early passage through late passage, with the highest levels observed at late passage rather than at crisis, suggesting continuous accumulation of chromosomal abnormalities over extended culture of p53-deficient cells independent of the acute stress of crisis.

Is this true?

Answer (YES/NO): NO